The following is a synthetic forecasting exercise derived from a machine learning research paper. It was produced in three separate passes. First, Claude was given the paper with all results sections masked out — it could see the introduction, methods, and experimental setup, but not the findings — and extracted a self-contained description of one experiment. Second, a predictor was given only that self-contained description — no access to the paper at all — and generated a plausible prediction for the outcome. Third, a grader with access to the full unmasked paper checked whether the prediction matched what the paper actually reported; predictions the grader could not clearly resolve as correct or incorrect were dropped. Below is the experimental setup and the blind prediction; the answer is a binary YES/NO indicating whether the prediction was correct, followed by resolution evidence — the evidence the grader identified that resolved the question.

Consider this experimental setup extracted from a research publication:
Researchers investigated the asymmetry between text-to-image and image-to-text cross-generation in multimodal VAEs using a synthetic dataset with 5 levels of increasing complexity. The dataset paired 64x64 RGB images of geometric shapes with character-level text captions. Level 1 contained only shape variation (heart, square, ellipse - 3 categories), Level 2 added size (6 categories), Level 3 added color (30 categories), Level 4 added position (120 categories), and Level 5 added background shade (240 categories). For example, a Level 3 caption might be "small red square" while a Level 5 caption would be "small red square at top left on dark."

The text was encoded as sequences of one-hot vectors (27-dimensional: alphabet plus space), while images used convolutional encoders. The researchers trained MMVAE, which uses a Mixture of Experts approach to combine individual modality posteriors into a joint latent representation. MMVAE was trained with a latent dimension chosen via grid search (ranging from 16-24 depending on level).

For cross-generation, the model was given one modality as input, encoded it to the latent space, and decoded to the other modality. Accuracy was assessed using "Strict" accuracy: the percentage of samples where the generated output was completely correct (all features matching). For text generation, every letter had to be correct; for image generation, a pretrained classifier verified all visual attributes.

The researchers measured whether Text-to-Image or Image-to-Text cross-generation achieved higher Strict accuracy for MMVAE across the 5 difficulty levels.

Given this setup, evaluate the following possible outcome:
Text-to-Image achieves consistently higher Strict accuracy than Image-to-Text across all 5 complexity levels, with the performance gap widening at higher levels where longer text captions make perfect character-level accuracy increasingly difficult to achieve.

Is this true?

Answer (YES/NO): NO